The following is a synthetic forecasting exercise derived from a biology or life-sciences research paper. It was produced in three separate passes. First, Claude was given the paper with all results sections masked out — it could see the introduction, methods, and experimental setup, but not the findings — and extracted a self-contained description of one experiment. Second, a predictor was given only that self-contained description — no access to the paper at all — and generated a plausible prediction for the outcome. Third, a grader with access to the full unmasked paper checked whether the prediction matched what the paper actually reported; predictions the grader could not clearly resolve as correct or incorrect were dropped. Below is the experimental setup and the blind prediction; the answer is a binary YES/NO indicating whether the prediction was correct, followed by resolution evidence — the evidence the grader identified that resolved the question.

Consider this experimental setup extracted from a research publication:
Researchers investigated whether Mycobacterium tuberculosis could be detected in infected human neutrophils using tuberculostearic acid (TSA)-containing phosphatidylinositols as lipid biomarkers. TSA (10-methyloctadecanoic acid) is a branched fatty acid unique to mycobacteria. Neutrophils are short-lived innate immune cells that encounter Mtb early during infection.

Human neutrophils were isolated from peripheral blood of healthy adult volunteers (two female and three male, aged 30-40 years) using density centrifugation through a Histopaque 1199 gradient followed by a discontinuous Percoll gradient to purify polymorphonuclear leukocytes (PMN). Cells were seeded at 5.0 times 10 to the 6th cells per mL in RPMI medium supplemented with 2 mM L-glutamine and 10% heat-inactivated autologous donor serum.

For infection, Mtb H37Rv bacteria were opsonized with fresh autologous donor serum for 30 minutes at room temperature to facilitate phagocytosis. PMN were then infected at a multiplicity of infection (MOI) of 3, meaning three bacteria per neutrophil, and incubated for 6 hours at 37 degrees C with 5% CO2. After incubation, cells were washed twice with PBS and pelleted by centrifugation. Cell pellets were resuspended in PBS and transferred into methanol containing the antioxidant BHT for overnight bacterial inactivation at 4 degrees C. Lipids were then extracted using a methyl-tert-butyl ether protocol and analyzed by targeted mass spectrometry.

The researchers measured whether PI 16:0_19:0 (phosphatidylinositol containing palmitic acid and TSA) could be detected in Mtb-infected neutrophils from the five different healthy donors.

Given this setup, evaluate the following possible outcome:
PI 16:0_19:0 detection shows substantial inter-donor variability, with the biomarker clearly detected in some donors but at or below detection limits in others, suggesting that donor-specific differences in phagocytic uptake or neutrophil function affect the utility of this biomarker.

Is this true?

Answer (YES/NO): NO